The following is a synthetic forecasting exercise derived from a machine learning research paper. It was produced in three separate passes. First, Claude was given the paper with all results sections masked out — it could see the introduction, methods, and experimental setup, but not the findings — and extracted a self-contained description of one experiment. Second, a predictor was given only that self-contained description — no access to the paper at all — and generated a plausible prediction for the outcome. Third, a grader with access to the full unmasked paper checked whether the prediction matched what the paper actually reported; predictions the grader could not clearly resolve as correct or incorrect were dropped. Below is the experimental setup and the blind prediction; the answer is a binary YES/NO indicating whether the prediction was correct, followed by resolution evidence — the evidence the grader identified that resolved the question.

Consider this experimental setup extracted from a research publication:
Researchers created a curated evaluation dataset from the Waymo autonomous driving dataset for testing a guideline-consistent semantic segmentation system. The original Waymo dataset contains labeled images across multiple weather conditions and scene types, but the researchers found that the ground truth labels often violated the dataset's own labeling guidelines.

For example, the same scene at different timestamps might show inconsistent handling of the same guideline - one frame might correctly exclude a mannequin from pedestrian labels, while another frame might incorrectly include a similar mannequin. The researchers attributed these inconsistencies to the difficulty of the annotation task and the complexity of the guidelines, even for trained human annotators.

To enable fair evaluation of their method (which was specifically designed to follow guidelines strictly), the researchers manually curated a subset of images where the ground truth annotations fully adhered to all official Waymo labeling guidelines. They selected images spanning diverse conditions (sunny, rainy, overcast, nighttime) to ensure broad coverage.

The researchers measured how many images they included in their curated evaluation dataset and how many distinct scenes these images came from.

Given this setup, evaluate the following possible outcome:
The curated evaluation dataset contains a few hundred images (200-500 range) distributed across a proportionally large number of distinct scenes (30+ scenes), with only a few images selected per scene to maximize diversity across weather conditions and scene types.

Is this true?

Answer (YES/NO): NO